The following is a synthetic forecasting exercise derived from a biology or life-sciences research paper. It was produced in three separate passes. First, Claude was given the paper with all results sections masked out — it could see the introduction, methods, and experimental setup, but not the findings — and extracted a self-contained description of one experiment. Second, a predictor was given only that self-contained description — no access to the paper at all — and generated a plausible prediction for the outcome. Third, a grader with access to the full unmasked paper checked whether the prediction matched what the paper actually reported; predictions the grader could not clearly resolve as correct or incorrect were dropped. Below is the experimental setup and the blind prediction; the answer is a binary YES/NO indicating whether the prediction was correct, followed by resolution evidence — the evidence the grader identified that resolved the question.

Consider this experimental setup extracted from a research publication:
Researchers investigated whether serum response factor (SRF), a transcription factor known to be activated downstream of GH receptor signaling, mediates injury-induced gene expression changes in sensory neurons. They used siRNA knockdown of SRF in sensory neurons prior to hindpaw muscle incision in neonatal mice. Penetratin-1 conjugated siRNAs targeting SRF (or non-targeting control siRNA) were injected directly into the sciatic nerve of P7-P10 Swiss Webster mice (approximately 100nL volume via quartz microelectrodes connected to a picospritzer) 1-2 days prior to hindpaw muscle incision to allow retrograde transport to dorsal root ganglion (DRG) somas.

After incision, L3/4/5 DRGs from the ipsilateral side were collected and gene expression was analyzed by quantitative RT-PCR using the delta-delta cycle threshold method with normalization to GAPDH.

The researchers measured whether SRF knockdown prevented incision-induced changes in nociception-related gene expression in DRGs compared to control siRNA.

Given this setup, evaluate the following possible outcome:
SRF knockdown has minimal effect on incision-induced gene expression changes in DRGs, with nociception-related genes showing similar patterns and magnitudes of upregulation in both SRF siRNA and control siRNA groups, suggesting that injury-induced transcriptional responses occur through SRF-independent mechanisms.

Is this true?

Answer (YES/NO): NO